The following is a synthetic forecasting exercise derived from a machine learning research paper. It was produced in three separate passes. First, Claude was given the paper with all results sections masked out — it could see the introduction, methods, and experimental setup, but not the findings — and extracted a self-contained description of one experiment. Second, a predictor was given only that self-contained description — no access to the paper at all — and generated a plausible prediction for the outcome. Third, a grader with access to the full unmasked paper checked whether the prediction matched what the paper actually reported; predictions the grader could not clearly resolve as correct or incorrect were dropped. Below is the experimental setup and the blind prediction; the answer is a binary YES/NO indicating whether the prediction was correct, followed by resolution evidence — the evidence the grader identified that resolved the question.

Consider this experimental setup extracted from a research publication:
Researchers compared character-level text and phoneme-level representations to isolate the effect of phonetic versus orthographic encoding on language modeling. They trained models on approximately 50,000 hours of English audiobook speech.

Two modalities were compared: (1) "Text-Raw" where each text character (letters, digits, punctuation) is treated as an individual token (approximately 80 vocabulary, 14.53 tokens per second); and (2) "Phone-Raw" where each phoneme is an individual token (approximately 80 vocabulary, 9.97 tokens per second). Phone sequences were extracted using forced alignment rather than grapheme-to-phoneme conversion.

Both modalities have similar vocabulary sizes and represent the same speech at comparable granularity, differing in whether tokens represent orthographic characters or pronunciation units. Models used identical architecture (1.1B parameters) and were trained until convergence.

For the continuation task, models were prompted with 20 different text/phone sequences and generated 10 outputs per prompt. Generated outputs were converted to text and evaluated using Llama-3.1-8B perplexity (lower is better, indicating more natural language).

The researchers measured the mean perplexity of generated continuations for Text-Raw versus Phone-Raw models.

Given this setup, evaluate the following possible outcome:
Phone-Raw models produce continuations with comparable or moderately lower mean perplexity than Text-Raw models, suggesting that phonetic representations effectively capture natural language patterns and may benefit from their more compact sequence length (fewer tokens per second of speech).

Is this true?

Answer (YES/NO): NO